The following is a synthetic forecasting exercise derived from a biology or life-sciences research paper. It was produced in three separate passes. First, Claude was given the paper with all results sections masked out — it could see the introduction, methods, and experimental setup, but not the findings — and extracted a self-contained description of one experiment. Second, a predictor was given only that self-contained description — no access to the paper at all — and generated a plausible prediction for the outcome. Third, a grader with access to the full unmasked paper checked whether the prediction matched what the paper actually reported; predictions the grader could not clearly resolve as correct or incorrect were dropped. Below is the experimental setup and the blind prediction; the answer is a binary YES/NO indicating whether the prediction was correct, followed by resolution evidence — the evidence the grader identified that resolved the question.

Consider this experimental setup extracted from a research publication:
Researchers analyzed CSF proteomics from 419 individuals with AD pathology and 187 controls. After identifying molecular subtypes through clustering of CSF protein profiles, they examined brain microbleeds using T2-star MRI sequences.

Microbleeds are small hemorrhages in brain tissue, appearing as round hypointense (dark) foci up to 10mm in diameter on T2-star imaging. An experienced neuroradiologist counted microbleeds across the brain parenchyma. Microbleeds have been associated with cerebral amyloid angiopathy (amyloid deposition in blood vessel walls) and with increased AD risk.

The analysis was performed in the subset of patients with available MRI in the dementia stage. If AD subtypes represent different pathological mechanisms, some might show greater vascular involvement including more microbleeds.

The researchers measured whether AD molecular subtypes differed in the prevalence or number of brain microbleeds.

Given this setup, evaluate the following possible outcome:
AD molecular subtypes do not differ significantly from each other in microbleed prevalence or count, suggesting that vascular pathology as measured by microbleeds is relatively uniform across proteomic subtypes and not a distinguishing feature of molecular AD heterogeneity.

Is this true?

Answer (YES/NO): NO